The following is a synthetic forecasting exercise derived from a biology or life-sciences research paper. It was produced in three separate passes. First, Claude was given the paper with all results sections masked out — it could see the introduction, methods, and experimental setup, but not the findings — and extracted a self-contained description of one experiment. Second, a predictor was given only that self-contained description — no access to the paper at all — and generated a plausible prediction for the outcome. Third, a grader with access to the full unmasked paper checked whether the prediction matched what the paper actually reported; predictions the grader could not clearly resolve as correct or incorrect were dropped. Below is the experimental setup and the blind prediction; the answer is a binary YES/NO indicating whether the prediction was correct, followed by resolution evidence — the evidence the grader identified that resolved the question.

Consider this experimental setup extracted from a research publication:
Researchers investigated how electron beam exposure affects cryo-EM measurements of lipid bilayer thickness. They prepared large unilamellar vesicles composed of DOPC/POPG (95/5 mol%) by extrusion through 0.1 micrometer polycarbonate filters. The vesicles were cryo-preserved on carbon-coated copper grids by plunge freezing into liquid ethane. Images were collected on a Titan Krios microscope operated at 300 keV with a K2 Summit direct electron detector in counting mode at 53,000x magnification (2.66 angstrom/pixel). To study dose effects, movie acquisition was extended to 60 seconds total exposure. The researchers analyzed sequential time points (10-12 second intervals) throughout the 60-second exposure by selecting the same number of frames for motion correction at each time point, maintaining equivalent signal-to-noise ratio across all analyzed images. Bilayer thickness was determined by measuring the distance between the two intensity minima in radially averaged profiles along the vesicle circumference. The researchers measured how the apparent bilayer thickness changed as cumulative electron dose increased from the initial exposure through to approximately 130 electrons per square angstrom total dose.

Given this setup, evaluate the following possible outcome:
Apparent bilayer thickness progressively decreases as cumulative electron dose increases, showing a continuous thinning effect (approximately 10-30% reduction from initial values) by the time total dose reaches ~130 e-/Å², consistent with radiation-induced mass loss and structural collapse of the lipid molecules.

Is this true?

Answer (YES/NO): NO